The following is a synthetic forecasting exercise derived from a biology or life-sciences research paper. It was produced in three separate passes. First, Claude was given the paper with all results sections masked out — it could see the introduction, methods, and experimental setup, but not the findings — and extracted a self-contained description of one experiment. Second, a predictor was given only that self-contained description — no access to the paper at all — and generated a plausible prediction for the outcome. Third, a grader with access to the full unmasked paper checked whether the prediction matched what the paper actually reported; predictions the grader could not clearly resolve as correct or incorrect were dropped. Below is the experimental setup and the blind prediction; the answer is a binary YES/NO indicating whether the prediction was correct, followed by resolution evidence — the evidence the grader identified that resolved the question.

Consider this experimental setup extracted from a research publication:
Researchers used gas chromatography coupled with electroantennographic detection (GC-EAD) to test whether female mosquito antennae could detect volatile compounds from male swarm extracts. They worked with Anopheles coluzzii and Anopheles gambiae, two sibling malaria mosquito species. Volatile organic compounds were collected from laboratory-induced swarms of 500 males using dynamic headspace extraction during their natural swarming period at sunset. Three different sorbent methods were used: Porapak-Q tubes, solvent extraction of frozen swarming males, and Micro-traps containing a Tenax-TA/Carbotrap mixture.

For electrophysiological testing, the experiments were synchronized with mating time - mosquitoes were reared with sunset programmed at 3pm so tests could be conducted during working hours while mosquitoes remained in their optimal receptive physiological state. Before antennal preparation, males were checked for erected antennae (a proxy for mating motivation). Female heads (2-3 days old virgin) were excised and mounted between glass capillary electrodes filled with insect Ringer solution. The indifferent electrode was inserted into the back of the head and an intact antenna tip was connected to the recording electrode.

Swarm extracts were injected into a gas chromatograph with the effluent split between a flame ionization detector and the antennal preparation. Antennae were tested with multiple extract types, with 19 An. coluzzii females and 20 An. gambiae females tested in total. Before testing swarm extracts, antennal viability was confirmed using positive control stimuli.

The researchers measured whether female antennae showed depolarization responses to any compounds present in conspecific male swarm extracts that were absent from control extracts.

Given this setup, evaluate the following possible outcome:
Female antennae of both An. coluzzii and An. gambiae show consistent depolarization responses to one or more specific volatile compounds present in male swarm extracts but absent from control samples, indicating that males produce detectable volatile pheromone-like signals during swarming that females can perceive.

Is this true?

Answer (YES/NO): NO